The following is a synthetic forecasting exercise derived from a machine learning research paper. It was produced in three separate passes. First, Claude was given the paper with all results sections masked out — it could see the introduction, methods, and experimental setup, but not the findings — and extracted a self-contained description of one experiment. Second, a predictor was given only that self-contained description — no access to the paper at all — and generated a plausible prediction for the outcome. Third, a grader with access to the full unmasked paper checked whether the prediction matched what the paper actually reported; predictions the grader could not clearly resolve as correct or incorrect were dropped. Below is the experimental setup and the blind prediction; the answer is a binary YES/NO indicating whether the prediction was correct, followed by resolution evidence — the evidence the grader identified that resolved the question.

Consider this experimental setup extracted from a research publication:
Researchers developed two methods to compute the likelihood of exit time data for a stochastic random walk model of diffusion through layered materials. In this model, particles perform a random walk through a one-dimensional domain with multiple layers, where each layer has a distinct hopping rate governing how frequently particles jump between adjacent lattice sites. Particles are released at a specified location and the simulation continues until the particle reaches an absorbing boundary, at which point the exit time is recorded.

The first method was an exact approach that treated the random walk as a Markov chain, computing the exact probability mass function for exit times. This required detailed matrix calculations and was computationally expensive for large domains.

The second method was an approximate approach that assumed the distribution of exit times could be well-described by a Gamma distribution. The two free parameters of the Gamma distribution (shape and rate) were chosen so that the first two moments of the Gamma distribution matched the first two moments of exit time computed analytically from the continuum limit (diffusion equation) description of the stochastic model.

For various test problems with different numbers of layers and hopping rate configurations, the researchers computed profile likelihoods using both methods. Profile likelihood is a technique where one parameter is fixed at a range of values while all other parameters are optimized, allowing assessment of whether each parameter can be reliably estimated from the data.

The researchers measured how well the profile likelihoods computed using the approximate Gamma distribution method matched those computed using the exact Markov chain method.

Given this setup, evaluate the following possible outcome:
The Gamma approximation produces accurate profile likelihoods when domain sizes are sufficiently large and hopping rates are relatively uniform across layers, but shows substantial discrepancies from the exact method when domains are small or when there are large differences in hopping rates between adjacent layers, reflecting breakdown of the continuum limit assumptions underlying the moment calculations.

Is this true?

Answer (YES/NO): NO